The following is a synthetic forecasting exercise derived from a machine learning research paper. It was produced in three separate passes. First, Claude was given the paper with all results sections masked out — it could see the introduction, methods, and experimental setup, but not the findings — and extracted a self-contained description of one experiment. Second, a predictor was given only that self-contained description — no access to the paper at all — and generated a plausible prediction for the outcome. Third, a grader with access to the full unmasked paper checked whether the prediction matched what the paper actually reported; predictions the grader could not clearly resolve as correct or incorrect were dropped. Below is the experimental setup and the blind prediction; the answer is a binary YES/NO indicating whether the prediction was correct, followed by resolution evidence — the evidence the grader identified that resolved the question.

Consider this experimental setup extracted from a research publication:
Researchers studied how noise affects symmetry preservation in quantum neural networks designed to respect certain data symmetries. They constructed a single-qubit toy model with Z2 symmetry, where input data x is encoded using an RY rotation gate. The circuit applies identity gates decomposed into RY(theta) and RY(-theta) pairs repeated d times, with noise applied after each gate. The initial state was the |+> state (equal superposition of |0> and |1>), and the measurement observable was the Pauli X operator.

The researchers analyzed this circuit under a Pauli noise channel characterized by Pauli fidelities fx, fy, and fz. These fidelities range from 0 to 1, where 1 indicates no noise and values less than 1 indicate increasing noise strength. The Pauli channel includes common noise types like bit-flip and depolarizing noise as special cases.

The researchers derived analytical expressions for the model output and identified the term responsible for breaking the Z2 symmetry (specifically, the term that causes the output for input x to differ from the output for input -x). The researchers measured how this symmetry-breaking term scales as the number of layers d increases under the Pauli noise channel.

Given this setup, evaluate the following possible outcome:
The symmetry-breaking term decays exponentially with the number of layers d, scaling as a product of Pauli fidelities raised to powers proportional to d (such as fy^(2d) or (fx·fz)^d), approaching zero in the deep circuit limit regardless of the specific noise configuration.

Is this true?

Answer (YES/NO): NO